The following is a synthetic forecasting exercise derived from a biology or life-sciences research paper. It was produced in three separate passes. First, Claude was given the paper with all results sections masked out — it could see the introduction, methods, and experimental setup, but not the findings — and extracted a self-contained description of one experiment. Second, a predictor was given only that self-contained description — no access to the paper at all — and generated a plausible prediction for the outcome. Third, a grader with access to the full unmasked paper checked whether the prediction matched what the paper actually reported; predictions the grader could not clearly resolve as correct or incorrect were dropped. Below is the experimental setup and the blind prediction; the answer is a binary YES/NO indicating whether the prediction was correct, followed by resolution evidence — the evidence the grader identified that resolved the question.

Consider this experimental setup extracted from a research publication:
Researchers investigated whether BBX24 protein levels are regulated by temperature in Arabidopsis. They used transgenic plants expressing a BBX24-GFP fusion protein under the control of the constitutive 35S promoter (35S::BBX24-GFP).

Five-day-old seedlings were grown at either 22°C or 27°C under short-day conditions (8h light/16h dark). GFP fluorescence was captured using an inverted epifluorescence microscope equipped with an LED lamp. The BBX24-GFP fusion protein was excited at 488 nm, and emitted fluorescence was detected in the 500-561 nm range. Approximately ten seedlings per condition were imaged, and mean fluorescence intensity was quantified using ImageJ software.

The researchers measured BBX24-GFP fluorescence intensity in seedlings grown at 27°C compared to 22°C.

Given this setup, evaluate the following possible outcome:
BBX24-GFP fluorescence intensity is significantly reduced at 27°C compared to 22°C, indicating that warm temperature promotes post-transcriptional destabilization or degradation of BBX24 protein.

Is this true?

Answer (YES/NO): NO